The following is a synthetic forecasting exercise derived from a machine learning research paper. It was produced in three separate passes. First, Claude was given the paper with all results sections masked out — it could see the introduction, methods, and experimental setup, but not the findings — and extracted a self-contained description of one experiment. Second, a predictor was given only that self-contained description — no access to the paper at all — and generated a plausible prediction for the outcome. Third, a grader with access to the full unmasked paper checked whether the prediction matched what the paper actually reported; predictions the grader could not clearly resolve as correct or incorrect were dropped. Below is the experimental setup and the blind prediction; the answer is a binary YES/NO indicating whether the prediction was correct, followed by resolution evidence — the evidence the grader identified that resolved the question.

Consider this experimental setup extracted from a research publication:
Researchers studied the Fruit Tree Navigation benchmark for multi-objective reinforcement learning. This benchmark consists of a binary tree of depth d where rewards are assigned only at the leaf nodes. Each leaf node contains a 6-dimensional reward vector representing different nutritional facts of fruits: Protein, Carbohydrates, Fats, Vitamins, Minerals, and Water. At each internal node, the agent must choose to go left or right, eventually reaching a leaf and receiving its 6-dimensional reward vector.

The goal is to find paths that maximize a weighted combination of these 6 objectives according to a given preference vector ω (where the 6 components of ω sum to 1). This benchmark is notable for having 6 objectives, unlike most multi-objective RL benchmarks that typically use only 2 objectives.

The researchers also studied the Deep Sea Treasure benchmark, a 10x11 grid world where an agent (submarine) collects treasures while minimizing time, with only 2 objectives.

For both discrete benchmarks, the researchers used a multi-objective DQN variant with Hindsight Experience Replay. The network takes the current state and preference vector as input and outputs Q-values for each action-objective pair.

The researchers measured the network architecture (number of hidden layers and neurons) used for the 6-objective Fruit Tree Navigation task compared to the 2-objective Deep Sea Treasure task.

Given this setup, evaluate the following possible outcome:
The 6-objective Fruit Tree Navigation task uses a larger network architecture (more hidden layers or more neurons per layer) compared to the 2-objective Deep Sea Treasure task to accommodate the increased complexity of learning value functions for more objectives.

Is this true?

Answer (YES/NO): YES